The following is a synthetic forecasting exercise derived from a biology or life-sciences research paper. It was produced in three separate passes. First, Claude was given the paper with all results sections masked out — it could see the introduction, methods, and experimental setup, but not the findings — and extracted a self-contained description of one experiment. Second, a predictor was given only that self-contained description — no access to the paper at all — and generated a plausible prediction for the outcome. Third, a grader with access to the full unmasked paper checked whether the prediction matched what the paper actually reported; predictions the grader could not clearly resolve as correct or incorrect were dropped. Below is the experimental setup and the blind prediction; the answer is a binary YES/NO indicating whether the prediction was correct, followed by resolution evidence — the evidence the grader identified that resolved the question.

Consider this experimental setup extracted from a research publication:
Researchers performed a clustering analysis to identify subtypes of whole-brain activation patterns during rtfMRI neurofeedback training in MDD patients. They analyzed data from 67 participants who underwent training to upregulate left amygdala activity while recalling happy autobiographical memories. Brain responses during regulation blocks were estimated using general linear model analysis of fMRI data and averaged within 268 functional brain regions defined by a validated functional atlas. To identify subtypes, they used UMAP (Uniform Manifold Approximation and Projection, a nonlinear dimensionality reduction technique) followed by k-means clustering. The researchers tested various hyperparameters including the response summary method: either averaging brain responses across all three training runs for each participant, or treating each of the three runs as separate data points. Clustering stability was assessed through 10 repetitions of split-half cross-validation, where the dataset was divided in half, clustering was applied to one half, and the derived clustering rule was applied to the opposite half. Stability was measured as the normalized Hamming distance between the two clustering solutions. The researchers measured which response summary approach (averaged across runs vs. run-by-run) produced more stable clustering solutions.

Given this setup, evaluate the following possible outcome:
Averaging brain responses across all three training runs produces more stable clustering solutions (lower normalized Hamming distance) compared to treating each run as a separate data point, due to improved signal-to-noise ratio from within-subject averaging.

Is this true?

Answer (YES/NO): YES